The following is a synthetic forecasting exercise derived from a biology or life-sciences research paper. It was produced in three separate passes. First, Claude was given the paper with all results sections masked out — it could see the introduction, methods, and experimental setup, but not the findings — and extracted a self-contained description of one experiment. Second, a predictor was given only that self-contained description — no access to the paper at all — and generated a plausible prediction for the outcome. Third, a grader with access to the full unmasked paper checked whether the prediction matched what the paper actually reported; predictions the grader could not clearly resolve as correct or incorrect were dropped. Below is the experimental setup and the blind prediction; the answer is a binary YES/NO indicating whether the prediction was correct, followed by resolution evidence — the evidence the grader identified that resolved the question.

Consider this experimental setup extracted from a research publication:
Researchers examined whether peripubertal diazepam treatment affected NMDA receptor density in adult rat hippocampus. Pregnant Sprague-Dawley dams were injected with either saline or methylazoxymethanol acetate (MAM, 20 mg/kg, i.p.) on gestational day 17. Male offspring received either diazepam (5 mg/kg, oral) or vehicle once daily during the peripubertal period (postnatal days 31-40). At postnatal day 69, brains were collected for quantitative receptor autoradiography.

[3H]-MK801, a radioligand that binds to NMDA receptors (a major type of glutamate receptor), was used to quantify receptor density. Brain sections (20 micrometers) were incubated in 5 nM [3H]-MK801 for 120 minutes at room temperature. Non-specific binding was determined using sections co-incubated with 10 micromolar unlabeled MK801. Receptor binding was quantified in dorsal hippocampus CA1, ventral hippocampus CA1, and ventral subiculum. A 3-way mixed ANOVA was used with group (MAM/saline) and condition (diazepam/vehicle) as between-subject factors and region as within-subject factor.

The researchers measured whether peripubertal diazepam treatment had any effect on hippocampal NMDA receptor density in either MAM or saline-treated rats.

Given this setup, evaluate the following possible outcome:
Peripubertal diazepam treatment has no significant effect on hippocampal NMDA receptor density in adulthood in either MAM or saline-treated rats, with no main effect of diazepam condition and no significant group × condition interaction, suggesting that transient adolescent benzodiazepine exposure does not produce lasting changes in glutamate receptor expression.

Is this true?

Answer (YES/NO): YES